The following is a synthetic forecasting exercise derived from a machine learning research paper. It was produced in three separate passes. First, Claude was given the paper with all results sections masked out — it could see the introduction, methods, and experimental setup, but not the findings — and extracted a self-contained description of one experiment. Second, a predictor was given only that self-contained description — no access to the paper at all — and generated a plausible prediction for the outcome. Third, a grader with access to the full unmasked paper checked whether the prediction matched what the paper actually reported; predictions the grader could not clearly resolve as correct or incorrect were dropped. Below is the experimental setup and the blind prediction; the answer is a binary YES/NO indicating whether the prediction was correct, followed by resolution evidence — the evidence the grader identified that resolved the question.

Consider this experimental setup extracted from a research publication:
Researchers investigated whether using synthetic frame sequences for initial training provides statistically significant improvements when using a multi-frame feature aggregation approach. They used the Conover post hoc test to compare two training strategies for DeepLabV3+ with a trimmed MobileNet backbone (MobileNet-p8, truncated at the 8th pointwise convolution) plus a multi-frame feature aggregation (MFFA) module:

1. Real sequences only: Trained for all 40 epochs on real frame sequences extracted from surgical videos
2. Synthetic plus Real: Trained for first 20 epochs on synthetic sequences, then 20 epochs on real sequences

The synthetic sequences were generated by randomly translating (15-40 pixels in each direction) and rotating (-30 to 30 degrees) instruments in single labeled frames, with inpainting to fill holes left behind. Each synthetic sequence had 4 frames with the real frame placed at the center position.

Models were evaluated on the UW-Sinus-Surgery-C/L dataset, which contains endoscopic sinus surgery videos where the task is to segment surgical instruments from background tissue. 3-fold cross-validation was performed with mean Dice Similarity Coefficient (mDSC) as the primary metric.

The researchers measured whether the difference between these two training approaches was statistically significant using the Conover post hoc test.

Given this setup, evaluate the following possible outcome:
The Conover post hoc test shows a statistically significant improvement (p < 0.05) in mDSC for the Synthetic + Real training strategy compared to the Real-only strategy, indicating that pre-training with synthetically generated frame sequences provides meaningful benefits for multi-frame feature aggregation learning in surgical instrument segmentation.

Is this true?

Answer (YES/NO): NO